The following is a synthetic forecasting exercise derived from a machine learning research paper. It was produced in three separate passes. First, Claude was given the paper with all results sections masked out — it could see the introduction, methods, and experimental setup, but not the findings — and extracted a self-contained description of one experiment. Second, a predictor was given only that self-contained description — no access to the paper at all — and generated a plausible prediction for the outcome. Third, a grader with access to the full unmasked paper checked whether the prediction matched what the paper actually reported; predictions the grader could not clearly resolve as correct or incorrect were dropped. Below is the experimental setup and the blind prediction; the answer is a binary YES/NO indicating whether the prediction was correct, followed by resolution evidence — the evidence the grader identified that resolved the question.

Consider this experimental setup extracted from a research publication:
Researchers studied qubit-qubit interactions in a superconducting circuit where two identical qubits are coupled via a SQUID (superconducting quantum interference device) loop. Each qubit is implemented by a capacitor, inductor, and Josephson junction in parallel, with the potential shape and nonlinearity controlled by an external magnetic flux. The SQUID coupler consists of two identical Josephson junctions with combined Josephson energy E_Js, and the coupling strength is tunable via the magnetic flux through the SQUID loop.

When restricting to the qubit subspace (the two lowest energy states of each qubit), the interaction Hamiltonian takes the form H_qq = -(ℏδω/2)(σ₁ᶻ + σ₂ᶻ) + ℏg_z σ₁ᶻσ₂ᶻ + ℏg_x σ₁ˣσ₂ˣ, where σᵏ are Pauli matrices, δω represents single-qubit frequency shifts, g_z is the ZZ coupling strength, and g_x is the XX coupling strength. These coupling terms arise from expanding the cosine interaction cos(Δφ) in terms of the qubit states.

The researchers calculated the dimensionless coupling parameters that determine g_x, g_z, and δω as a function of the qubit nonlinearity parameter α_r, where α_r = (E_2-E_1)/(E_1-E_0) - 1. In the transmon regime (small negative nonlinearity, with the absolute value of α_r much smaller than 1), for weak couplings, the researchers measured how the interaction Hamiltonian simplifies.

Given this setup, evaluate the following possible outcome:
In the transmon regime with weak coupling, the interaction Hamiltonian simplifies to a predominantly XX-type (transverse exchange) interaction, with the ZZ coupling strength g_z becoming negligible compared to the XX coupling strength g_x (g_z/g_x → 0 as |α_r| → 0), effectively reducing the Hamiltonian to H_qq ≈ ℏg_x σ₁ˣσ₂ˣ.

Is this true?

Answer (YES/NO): NO